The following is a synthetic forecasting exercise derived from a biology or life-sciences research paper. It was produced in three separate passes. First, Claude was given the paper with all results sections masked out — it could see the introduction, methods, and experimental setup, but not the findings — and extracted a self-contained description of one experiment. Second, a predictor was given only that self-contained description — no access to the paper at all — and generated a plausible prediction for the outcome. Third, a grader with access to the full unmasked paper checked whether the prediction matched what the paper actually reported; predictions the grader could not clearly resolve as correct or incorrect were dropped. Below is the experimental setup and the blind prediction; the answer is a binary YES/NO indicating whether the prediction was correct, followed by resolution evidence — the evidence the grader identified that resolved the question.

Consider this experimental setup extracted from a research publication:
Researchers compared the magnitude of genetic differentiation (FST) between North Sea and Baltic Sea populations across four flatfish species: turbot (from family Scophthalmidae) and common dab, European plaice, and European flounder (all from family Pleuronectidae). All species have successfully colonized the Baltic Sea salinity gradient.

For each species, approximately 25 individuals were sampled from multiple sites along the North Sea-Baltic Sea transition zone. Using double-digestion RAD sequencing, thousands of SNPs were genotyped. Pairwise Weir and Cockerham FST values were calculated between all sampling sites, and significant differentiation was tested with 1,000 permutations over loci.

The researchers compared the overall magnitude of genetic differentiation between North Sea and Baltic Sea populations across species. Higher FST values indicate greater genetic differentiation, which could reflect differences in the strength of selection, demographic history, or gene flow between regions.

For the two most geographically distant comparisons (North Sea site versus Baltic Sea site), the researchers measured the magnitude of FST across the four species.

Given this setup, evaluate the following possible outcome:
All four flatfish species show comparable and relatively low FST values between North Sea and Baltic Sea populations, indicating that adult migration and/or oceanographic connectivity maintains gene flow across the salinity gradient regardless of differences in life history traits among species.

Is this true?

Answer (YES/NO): NO